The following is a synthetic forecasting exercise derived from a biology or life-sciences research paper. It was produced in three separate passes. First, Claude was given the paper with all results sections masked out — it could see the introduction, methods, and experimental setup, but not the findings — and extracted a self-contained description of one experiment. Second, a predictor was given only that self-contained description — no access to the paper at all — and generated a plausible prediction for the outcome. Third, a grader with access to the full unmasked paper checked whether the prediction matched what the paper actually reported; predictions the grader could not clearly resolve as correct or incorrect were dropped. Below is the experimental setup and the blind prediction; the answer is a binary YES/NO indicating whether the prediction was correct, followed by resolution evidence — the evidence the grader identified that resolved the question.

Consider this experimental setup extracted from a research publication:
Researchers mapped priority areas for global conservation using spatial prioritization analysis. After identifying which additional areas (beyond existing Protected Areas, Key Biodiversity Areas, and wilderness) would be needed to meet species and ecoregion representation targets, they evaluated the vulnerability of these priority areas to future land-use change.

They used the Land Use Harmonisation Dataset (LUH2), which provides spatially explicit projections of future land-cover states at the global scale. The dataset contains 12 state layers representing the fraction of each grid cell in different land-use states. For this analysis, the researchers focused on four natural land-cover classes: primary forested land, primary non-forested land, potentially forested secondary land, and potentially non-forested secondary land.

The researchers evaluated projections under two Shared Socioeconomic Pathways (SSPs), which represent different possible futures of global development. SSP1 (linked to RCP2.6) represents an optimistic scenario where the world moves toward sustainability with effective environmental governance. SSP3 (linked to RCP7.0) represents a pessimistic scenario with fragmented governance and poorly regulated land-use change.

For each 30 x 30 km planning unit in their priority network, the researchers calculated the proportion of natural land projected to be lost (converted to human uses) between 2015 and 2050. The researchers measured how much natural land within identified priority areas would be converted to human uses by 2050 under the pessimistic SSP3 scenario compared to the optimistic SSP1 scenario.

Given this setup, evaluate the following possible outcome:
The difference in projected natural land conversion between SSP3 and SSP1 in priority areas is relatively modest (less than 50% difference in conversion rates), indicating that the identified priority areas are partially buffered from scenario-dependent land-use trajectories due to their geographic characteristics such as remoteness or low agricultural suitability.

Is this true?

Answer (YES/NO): NO